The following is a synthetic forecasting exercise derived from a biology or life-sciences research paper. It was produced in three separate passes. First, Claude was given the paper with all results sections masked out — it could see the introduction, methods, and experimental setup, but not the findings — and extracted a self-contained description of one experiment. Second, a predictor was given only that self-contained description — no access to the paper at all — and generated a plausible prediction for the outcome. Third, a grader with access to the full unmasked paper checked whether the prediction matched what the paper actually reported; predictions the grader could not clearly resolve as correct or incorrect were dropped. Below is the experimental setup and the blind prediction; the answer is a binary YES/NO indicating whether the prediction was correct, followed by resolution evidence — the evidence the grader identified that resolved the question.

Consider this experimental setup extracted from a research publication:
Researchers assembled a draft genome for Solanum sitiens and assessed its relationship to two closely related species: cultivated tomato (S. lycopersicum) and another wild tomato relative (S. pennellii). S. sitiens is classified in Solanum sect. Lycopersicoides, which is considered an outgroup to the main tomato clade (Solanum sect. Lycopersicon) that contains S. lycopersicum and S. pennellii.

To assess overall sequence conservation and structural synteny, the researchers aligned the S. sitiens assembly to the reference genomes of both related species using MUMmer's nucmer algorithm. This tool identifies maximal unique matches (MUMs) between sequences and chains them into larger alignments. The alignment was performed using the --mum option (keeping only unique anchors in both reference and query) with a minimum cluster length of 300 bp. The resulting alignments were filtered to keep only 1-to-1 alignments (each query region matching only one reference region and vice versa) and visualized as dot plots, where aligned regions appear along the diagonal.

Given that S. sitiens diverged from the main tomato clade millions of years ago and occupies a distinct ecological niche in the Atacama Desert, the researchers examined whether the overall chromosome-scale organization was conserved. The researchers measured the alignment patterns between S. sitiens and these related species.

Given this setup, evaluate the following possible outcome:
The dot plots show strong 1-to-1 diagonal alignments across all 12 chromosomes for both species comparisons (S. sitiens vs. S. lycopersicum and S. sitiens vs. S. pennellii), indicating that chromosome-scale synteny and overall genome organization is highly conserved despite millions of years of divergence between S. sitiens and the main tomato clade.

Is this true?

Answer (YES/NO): NO